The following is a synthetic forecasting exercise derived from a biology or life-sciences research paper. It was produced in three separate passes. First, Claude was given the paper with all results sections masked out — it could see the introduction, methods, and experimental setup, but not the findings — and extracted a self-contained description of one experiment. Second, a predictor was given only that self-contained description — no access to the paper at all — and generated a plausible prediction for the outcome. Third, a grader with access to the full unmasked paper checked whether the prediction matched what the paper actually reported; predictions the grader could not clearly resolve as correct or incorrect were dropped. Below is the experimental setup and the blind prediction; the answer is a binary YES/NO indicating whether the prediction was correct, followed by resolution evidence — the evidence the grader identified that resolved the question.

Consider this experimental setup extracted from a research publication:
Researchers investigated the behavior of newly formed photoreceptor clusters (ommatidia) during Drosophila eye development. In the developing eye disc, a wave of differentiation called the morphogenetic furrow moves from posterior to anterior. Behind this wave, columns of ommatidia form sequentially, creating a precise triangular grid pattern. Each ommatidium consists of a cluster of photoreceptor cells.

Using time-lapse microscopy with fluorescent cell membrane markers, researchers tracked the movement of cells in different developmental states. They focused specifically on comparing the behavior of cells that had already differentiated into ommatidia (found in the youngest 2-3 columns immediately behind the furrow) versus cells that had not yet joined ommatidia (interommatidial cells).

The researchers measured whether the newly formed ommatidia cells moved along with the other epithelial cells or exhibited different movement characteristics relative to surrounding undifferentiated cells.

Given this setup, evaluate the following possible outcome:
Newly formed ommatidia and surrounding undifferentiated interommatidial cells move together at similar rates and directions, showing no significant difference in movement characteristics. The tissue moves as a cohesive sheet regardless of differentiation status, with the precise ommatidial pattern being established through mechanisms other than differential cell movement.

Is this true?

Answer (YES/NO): NO